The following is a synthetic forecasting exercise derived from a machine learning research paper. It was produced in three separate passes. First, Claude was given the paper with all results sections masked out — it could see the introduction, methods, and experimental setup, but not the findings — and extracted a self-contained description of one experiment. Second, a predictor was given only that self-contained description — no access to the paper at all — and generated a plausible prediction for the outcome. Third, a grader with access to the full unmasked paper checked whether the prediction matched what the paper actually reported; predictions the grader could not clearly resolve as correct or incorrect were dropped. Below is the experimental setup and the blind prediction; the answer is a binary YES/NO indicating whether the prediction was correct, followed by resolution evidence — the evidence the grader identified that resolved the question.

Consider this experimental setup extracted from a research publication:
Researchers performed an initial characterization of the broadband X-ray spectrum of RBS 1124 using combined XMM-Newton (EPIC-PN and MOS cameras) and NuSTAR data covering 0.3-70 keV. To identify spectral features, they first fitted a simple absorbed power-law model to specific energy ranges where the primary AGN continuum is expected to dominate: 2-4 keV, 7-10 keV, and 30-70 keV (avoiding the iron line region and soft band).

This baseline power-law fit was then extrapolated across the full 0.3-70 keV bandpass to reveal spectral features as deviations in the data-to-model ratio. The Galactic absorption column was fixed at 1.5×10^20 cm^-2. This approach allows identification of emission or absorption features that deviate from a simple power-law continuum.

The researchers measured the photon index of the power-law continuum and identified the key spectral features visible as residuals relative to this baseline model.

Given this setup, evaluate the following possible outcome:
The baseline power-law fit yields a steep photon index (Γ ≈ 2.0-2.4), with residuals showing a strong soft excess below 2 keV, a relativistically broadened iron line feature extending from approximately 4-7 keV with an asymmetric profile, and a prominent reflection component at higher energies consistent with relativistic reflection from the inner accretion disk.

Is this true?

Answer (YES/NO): NO